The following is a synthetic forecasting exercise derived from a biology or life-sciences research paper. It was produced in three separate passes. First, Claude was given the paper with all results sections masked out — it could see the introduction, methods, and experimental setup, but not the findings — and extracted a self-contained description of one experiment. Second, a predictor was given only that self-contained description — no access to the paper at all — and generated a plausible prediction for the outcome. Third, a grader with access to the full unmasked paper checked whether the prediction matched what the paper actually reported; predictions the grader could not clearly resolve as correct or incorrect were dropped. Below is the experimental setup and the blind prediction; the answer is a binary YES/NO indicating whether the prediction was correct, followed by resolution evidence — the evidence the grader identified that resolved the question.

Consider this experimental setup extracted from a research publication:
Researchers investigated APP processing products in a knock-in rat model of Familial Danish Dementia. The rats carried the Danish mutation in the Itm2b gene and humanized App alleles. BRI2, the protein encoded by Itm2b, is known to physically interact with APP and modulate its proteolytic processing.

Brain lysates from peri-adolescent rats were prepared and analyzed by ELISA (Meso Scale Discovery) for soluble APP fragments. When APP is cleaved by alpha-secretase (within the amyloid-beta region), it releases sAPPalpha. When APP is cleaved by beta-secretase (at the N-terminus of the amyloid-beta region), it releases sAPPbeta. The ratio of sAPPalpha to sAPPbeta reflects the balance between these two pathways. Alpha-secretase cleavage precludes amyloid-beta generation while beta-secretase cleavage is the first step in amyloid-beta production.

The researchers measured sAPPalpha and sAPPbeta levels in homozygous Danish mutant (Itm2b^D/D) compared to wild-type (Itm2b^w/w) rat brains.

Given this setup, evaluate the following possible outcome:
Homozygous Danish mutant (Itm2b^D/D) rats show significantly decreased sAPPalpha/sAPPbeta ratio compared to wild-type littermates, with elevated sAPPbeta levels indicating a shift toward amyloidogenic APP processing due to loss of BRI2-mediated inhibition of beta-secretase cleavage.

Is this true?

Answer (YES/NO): NO